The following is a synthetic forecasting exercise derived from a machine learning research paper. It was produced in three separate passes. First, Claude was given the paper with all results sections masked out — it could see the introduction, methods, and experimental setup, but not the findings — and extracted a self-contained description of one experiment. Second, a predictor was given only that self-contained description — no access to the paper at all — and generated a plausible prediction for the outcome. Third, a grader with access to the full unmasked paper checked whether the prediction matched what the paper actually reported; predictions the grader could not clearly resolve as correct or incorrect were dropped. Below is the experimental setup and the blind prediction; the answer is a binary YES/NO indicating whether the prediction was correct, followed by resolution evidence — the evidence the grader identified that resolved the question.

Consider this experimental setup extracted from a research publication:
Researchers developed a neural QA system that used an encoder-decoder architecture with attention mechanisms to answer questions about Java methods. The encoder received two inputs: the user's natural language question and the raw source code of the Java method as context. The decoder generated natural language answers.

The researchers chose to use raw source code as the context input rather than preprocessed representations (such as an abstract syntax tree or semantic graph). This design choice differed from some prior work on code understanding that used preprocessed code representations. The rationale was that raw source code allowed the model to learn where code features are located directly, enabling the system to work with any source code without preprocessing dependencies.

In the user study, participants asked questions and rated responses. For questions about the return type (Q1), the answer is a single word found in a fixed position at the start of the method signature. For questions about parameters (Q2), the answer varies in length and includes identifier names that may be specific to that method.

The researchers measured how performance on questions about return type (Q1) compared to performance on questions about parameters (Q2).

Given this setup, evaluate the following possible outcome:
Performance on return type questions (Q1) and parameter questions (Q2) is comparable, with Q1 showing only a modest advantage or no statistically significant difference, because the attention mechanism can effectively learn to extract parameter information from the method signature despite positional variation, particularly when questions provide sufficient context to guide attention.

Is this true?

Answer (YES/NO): NO